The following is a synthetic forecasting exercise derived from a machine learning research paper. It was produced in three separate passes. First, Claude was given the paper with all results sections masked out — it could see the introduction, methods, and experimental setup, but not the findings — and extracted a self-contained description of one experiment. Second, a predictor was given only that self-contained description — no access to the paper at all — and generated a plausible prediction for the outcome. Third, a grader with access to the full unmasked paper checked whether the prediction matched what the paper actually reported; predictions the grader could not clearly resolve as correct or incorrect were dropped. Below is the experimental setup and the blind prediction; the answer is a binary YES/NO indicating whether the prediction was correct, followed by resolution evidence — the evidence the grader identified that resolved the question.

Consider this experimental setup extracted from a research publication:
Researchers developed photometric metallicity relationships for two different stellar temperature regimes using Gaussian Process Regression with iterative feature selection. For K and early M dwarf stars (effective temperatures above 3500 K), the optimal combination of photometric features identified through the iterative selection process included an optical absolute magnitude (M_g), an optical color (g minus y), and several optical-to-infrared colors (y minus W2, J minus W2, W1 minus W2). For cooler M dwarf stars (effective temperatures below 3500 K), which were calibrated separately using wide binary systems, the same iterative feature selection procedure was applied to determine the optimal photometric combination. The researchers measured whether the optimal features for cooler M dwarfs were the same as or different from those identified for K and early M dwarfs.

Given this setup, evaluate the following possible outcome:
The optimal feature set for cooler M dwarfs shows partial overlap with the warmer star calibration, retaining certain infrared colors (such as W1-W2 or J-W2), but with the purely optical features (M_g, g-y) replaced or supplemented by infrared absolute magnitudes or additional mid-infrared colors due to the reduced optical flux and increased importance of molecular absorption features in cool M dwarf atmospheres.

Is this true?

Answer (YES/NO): NO